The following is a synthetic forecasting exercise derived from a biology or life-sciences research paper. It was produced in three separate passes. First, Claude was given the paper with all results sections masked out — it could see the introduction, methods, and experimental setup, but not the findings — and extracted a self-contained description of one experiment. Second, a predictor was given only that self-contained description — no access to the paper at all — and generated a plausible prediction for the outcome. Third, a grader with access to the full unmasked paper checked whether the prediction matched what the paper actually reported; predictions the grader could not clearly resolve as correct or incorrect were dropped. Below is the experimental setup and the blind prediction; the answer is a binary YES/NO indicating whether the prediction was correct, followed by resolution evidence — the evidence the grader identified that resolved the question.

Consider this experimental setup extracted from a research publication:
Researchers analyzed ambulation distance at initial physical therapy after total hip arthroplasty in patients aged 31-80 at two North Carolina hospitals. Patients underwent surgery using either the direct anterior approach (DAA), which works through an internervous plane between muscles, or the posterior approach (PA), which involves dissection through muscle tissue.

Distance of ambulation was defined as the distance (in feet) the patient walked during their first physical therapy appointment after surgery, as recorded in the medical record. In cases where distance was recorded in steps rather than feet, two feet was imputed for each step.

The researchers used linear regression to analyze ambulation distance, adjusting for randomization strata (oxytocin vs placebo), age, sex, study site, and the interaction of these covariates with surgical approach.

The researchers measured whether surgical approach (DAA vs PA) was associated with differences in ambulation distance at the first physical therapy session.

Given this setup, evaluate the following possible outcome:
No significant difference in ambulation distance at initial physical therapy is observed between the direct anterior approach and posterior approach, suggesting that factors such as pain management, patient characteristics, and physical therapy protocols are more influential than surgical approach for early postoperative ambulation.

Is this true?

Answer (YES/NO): YES